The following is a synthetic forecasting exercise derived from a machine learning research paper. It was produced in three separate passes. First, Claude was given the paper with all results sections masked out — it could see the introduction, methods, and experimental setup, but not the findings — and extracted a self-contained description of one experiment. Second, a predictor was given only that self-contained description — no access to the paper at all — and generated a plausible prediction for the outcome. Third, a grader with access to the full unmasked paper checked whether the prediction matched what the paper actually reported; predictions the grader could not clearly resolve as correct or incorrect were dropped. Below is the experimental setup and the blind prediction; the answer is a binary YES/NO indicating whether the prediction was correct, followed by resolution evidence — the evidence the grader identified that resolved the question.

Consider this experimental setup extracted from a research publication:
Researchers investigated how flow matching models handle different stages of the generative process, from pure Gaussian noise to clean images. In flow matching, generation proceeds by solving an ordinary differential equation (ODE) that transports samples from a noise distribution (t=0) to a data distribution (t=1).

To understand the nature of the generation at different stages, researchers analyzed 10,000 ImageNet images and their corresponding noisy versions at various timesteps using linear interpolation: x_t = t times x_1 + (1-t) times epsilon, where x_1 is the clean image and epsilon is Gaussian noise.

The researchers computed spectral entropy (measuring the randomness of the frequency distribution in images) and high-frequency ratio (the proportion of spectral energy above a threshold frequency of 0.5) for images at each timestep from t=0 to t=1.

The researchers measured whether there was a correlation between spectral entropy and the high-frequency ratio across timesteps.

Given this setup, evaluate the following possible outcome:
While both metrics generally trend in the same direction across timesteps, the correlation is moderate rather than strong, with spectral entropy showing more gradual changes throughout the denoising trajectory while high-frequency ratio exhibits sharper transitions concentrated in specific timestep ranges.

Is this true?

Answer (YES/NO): NO